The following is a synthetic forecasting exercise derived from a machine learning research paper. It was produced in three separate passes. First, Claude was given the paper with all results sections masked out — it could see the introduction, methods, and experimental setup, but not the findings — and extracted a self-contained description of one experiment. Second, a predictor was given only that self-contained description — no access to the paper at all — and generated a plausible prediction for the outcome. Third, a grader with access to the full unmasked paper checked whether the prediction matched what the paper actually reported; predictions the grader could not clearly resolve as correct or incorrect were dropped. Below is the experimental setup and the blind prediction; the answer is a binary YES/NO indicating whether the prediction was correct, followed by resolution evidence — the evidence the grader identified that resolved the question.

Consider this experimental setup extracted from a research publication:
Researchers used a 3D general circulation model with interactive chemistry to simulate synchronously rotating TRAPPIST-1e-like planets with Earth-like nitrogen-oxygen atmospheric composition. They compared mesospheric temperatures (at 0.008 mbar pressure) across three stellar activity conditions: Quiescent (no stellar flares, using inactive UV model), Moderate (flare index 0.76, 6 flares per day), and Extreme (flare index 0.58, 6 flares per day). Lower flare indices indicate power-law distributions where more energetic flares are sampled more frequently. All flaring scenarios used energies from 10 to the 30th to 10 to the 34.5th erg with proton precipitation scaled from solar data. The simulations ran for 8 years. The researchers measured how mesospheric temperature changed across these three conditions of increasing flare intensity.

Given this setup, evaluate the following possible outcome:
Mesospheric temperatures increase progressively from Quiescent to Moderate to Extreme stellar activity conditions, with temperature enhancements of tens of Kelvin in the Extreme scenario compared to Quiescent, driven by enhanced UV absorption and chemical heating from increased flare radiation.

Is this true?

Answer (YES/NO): NO